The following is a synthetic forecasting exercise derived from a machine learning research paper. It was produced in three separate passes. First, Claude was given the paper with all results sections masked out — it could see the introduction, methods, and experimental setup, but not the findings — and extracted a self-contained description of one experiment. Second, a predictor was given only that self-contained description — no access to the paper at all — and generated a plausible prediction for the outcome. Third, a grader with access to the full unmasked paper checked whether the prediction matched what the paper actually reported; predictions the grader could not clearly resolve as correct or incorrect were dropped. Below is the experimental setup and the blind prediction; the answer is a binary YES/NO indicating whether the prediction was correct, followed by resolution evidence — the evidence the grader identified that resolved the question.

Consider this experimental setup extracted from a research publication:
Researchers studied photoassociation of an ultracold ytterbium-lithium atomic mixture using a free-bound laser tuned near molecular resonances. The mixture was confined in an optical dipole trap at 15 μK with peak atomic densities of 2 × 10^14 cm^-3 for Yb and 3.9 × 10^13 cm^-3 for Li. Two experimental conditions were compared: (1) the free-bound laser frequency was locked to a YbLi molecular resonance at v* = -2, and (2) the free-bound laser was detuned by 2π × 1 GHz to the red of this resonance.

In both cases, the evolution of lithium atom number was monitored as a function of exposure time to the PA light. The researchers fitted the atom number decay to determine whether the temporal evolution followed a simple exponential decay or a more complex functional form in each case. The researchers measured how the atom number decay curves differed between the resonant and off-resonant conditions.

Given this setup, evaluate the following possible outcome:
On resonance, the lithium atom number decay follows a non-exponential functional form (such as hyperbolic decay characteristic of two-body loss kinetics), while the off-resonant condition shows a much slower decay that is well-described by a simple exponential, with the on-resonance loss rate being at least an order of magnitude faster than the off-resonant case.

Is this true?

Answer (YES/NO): NO